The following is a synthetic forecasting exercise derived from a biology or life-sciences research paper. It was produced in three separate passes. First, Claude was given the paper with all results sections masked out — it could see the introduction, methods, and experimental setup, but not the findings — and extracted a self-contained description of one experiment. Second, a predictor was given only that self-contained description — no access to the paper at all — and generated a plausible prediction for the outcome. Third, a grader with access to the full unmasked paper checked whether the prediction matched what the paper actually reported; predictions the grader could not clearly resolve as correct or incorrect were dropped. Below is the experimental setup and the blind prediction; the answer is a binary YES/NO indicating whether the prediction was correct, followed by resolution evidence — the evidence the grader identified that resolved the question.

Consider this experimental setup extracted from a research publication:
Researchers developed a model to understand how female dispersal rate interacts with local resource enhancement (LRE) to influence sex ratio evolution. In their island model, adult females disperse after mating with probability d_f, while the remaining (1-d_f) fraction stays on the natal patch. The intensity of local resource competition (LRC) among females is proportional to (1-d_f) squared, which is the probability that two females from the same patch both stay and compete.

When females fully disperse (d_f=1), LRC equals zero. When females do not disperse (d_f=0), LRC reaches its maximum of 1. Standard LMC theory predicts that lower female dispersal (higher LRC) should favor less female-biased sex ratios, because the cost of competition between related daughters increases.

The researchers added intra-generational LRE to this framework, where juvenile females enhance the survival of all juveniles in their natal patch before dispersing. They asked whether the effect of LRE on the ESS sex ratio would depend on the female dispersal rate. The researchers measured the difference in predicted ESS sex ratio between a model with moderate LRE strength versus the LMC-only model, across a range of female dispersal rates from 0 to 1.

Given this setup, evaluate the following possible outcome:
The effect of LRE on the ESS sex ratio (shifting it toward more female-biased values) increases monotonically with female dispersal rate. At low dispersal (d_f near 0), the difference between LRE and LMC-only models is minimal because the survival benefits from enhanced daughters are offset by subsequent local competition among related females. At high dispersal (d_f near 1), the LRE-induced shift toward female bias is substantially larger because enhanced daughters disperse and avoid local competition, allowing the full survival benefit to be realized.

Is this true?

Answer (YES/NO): NO